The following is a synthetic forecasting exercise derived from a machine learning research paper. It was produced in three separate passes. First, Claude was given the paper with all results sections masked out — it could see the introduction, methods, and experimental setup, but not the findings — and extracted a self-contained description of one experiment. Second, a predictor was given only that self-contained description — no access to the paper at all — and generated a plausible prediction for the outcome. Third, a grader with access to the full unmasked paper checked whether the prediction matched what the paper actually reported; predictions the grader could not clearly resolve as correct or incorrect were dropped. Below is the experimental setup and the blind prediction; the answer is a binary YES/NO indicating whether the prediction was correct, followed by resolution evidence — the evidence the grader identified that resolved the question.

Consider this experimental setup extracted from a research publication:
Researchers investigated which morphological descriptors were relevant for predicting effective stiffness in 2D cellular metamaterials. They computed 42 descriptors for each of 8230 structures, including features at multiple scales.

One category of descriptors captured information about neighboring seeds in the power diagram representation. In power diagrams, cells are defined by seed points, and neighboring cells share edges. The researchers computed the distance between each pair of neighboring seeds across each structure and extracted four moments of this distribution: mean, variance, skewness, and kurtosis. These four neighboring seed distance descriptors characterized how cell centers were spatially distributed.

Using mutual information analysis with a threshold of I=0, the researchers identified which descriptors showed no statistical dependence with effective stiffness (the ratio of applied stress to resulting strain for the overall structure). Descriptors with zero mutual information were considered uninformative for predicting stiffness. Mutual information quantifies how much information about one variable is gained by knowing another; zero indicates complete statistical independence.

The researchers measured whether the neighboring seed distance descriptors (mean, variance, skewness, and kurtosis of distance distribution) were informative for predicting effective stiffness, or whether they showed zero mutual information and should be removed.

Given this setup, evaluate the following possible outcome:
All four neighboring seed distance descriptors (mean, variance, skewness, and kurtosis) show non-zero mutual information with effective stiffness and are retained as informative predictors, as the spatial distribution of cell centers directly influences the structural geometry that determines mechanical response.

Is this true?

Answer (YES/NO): NO